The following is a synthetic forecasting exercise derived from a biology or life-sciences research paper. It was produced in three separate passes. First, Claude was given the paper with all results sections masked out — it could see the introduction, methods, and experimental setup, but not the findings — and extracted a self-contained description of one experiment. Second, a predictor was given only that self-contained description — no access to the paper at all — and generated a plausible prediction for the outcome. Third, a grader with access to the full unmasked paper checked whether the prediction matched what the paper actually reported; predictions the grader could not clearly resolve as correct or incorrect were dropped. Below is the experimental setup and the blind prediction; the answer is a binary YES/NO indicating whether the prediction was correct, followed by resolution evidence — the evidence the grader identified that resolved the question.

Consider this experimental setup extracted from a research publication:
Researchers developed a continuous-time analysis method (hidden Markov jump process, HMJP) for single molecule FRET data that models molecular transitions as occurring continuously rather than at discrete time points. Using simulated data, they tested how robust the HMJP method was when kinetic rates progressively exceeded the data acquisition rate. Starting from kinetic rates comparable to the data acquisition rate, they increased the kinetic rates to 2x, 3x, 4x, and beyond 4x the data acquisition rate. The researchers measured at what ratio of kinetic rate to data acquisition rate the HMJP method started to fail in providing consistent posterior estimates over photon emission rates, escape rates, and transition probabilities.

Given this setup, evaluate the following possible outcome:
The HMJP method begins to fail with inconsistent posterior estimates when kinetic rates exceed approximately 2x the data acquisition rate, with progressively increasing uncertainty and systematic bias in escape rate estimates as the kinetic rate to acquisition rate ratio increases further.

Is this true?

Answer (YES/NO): NO